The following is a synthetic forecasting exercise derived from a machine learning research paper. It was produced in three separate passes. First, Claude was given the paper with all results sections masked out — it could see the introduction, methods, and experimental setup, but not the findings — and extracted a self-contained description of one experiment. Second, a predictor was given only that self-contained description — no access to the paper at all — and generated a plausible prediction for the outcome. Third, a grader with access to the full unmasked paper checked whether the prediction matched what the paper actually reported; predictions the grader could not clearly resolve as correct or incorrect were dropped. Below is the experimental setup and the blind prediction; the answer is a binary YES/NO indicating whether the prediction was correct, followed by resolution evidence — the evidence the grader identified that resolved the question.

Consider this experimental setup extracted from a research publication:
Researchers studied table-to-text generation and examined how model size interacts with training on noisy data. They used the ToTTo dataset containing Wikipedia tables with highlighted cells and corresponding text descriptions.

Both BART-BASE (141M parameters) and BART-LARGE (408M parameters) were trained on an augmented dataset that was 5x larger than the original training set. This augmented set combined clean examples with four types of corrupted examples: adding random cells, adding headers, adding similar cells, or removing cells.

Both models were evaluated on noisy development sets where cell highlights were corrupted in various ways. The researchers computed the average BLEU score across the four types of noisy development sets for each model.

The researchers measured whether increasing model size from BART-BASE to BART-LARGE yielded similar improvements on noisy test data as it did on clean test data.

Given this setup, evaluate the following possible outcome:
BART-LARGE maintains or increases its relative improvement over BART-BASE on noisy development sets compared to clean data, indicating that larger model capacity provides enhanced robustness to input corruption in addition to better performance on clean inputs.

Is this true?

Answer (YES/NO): NO